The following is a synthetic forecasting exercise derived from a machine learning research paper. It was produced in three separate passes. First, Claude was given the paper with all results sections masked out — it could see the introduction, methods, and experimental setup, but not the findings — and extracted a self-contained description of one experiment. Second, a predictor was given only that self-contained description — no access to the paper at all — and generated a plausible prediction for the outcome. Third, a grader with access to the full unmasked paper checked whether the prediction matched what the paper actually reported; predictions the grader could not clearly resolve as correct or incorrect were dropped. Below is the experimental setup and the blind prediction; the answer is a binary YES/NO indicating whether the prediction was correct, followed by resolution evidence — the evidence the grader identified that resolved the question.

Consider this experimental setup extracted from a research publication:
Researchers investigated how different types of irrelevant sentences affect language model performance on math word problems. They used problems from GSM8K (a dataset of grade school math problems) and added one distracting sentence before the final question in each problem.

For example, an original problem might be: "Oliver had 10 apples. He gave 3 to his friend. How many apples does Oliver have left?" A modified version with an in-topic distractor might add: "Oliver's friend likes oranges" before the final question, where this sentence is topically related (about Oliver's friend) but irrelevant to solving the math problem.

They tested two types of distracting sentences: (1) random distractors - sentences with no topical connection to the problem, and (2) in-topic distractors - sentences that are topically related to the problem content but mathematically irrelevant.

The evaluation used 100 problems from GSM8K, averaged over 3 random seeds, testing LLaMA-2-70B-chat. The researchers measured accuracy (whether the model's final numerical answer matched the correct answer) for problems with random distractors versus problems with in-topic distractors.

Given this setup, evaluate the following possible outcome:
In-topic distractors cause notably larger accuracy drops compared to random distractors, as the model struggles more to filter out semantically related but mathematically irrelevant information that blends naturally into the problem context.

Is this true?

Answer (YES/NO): YES